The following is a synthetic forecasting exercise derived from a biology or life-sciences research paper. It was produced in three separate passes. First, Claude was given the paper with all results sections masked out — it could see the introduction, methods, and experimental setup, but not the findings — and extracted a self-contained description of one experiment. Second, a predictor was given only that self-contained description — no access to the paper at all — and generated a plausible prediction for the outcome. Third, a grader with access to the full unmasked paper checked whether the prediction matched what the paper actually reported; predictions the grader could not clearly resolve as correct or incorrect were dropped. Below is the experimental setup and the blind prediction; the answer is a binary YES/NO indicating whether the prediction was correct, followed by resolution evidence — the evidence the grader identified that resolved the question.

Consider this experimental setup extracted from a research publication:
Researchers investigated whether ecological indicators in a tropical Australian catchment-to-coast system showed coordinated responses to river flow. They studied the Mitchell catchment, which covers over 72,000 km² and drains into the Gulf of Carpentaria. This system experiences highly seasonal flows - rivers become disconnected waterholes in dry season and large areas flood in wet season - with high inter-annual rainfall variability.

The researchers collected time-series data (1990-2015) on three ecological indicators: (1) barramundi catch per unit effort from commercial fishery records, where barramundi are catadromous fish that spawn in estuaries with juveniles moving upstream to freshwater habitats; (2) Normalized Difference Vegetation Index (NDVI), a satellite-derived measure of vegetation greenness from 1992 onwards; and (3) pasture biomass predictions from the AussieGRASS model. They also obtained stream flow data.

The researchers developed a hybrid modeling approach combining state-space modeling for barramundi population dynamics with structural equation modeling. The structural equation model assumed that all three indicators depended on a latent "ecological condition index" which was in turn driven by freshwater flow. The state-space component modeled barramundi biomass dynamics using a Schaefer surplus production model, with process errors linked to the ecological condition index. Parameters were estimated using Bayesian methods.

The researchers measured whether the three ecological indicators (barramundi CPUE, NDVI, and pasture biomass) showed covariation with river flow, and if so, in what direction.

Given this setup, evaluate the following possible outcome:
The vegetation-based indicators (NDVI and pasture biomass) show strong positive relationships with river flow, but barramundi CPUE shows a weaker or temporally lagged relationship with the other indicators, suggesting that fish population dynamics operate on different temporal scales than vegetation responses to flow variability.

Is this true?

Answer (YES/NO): NO